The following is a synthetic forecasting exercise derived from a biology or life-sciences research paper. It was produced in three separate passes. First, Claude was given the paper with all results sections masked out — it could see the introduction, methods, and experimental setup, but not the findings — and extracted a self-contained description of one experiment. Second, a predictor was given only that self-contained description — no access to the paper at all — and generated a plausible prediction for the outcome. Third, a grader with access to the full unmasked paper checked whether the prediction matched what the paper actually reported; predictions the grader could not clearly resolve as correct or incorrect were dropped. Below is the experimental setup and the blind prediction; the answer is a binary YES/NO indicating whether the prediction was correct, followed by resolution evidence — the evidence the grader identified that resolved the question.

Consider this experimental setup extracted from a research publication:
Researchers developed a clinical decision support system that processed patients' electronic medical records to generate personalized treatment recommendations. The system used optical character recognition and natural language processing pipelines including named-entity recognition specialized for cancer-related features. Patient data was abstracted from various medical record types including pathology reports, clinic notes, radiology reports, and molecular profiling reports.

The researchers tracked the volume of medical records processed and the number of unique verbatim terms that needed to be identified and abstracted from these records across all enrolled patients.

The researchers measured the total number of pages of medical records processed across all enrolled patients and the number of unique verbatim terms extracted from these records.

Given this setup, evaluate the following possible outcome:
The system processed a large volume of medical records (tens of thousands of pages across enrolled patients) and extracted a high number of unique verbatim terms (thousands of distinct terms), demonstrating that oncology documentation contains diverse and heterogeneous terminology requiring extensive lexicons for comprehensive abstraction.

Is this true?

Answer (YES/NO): NO